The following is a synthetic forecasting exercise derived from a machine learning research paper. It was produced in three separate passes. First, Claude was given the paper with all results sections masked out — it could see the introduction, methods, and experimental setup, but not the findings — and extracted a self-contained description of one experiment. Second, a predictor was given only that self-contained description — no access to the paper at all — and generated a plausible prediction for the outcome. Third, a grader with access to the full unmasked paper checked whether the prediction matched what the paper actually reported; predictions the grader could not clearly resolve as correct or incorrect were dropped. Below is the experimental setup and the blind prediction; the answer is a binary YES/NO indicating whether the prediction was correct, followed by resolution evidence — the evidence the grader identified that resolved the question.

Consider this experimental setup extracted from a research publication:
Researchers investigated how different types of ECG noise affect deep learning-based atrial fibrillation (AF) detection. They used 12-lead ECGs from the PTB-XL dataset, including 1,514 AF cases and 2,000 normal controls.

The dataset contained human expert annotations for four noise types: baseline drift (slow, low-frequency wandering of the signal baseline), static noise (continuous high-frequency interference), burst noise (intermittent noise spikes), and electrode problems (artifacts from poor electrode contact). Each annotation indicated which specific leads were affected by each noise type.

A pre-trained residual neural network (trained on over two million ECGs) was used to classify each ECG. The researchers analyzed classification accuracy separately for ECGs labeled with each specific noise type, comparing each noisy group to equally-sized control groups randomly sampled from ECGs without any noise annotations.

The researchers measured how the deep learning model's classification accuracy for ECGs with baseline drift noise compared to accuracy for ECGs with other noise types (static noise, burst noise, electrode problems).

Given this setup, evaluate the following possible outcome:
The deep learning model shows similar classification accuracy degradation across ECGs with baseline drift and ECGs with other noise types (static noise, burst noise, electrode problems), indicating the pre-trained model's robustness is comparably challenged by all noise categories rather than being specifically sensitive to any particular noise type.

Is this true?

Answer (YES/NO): NO